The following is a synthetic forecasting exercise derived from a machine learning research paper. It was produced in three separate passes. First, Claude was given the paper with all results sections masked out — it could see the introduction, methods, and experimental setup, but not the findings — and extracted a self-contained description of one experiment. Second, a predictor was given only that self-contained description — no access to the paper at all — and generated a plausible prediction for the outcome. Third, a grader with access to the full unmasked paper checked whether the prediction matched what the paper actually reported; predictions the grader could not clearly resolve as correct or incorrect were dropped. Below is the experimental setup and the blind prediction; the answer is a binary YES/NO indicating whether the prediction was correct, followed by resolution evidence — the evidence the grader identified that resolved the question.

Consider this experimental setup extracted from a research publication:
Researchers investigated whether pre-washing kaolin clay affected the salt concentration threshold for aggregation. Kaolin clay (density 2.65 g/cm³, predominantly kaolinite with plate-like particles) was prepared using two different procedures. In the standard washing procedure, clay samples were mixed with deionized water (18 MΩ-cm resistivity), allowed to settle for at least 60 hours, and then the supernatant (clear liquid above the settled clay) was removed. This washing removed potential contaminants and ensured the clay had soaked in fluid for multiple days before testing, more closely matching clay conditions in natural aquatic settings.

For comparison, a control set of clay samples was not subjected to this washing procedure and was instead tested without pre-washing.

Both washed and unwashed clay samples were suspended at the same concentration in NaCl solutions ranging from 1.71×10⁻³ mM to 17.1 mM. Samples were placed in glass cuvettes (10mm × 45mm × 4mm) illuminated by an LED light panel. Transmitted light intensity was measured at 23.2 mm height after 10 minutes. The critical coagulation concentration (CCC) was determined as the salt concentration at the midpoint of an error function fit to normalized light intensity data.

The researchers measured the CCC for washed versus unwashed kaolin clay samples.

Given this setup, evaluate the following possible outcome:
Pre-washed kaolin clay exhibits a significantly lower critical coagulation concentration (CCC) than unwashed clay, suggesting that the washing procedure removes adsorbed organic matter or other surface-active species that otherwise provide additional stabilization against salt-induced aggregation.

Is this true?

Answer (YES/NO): NO